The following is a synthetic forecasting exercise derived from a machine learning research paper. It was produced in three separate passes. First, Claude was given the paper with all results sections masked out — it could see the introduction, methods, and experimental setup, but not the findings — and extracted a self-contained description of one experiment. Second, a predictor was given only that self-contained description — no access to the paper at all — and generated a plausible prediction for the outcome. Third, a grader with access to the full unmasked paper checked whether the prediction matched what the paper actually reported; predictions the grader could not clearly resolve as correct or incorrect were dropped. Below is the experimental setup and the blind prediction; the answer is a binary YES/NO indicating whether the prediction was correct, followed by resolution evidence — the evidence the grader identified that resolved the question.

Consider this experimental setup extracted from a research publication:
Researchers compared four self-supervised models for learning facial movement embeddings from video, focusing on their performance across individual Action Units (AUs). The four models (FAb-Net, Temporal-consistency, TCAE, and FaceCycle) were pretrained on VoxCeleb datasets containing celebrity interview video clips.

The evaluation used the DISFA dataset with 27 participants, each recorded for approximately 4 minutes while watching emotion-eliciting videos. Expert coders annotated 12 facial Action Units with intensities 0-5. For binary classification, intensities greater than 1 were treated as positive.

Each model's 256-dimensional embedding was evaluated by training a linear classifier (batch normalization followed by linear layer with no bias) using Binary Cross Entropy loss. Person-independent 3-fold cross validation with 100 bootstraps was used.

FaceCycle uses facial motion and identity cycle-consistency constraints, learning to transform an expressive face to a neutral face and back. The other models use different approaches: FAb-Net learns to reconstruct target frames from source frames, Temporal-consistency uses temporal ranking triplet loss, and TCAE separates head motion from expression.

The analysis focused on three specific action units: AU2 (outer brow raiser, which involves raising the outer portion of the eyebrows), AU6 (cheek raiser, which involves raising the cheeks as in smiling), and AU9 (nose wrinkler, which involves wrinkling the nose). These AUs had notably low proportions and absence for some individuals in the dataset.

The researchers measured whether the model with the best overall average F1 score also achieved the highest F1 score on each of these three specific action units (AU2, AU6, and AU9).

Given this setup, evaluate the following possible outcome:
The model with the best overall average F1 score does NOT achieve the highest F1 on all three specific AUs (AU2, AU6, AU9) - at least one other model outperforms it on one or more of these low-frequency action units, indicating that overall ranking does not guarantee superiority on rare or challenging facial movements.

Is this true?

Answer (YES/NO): YES